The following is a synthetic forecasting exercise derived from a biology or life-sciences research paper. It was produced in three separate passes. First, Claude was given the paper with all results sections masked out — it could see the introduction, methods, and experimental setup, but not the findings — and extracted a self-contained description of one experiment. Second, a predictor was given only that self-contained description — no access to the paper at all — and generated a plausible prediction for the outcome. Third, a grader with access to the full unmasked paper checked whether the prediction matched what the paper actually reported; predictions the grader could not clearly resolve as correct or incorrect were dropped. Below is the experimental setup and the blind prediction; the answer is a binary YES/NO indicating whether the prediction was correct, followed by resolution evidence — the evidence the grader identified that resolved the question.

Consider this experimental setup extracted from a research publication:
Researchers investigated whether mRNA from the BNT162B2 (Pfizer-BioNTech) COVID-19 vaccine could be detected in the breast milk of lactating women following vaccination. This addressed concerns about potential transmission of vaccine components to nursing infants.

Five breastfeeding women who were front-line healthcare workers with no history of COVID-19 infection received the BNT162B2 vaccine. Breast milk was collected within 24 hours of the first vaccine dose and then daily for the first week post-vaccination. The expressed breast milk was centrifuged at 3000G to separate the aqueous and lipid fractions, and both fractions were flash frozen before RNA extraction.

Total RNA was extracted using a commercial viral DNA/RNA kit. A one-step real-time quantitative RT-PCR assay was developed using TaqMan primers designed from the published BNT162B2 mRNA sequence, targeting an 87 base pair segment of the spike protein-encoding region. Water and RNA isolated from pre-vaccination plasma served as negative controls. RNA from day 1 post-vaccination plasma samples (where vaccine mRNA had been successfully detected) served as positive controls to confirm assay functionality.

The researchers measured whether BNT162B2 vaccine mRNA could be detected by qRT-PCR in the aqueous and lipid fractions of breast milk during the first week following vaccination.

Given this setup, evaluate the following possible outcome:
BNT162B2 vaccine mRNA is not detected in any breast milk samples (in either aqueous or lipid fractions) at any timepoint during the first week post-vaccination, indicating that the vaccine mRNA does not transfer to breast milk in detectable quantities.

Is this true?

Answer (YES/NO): YES